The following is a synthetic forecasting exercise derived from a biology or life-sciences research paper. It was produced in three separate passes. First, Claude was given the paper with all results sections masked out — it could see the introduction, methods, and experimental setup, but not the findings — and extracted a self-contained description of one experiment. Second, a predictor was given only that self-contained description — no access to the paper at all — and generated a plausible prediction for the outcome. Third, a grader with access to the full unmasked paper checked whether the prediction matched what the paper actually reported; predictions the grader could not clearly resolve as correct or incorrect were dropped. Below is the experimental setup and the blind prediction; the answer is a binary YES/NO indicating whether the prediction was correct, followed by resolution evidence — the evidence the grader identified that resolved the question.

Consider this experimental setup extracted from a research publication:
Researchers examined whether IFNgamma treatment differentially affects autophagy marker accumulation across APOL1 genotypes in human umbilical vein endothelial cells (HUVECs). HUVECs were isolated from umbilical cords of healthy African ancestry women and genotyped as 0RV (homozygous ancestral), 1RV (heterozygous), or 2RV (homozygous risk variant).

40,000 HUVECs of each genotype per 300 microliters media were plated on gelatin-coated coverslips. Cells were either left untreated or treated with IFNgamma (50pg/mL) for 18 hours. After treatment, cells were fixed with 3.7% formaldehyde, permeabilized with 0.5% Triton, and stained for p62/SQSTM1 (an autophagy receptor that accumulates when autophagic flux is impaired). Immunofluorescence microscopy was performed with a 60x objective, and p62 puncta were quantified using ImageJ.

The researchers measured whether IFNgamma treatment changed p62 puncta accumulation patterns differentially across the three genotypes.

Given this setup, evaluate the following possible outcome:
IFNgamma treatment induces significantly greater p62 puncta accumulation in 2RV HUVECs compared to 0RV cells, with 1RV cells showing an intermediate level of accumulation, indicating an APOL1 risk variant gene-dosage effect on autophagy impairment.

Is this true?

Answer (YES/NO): YES